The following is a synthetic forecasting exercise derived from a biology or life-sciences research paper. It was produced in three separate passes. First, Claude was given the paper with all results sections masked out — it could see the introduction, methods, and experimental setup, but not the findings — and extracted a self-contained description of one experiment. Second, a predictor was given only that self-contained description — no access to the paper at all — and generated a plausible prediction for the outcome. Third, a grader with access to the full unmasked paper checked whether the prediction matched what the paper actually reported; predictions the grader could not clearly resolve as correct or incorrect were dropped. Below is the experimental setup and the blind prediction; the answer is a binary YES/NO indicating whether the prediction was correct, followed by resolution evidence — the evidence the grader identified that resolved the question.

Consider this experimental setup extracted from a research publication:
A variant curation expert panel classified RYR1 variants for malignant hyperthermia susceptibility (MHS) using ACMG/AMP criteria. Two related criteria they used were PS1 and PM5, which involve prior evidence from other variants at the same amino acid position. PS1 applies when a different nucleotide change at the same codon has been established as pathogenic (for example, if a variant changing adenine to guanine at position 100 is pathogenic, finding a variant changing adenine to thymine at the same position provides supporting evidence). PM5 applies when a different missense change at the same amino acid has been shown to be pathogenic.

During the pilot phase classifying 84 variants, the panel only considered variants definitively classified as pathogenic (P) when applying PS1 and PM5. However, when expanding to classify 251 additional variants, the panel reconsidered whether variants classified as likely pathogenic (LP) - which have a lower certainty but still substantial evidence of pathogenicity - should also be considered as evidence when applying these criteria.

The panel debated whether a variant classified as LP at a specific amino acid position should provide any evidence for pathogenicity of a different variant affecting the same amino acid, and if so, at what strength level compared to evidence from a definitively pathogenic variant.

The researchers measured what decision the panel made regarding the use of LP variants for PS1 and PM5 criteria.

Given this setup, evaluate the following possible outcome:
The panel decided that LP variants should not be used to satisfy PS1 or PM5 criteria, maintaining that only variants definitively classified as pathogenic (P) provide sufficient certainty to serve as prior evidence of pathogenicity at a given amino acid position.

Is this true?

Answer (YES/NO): NO